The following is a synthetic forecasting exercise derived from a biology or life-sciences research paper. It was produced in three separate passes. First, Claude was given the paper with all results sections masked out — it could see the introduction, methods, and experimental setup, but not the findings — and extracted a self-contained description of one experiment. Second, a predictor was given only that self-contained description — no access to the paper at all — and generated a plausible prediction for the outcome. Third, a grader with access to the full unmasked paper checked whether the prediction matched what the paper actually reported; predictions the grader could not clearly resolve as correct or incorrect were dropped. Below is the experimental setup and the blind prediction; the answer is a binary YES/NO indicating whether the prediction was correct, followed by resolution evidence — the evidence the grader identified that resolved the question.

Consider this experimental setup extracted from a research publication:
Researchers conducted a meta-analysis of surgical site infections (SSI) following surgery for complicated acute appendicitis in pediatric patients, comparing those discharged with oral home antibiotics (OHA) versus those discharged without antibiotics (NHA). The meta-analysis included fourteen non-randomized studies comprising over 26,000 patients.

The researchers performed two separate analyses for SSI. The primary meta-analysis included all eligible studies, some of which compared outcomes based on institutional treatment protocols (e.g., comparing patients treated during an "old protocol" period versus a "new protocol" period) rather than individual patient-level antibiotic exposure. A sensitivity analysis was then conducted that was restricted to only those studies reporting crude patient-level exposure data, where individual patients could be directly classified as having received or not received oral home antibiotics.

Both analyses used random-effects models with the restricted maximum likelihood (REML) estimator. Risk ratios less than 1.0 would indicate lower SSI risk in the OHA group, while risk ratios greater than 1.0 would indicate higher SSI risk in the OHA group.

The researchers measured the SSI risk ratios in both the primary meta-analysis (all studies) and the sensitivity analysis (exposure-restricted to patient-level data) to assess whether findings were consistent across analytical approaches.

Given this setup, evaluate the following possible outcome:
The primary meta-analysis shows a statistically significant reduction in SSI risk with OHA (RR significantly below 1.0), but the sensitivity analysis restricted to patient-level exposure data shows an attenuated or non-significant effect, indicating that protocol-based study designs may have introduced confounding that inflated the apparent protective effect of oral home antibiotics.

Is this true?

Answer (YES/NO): NO